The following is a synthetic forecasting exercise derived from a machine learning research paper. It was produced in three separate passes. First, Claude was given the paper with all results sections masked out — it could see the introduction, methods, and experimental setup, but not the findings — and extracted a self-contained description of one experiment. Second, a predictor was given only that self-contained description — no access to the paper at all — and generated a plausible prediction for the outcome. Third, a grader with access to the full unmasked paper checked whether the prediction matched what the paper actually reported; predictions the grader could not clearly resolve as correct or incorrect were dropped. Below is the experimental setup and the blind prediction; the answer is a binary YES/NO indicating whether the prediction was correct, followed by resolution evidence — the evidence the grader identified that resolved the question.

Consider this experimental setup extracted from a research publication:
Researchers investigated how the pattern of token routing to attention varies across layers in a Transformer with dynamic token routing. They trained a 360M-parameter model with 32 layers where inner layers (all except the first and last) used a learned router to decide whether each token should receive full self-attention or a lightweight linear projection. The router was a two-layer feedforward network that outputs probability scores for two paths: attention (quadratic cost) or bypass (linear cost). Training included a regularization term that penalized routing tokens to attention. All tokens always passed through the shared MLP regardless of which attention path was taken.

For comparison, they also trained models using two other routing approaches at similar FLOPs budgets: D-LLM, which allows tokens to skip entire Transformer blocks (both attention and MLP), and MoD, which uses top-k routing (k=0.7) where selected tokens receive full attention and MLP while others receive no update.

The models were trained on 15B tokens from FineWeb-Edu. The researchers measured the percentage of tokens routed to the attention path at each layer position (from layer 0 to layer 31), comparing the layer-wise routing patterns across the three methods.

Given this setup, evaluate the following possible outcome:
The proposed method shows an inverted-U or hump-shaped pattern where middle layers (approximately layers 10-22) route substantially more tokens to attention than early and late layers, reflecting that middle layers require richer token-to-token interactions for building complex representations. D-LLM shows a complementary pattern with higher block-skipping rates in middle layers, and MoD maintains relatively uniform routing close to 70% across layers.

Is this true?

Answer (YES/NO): NO